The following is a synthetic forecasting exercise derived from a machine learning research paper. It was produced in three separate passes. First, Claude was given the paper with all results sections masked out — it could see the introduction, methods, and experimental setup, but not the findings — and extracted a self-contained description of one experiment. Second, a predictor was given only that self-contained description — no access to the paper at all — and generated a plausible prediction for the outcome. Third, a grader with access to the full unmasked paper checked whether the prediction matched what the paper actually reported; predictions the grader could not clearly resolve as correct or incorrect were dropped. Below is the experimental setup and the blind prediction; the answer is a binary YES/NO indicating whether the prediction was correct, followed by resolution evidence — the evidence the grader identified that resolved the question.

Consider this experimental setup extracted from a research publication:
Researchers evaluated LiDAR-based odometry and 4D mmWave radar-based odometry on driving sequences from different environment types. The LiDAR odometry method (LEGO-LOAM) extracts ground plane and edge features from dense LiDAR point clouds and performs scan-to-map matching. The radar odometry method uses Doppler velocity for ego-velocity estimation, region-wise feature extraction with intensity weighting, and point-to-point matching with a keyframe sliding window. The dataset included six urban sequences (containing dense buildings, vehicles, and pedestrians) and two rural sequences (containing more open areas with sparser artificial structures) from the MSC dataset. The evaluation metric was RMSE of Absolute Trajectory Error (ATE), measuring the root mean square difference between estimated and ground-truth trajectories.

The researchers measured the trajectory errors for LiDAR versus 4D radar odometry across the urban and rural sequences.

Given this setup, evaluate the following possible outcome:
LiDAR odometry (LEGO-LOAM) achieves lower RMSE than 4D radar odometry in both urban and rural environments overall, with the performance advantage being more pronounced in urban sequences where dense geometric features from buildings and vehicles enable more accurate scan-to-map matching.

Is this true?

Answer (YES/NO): NO